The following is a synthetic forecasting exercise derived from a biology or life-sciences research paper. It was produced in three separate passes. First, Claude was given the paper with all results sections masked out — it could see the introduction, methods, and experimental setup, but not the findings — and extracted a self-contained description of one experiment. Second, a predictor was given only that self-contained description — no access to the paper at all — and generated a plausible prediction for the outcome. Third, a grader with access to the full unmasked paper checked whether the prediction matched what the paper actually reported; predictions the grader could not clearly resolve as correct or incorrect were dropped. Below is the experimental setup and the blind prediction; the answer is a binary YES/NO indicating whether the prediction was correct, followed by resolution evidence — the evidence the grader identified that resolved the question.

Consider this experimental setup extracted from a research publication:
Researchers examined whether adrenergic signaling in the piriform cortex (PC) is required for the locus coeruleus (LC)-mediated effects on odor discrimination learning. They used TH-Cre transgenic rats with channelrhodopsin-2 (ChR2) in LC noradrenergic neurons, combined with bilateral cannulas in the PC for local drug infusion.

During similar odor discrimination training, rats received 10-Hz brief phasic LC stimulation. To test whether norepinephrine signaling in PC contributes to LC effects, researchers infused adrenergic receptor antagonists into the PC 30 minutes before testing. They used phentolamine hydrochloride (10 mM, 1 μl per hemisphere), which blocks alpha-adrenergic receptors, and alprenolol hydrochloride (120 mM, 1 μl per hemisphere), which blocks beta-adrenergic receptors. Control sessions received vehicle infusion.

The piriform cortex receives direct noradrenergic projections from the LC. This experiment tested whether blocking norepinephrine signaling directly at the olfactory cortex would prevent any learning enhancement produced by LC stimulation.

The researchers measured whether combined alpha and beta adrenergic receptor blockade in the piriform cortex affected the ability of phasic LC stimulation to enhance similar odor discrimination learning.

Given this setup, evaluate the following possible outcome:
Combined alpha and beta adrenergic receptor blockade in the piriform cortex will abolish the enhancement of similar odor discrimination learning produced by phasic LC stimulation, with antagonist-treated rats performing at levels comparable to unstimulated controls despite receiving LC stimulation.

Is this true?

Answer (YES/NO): NO